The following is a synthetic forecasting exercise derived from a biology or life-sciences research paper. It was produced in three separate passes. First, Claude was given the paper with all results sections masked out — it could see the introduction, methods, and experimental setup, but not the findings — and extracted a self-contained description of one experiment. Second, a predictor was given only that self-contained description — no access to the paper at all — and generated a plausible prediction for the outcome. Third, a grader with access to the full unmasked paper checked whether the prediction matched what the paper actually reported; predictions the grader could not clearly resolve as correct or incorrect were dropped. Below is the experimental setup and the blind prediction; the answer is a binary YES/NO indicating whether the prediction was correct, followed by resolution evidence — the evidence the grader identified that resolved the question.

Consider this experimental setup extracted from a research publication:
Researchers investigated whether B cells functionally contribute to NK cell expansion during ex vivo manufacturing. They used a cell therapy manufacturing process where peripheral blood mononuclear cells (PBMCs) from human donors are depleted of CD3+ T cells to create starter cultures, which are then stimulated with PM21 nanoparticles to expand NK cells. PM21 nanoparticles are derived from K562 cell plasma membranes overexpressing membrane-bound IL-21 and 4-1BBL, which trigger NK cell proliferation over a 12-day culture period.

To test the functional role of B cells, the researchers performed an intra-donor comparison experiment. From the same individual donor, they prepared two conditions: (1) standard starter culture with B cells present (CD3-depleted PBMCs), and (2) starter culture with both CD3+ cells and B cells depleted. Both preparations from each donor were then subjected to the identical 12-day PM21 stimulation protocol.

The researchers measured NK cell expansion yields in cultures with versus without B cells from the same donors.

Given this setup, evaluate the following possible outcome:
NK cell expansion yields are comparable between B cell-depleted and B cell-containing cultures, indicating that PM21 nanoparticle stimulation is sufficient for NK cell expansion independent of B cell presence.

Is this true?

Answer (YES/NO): NO